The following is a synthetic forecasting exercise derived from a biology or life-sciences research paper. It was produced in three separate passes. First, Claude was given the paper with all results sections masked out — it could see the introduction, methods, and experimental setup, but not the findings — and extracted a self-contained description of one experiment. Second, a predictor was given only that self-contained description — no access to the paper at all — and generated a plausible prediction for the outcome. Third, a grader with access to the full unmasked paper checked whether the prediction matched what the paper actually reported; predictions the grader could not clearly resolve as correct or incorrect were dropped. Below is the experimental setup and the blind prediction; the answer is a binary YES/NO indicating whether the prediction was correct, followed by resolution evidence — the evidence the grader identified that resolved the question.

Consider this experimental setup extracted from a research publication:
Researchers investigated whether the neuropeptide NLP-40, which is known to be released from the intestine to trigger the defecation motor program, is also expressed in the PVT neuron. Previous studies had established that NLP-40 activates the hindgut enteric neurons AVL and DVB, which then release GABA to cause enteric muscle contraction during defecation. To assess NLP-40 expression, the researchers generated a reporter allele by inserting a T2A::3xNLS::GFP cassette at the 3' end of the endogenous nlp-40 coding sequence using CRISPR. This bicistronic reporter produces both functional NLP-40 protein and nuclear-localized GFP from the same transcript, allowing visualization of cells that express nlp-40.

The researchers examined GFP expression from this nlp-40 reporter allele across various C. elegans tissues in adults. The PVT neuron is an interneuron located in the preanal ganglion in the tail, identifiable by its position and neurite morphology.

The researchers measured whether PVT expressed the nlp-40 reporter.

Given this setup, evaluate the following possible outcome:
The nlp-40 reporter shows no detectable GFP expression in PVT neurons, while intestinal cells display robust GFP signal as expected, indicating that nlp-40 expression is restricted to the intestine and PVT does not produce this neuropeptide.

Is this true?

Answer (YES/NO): NO